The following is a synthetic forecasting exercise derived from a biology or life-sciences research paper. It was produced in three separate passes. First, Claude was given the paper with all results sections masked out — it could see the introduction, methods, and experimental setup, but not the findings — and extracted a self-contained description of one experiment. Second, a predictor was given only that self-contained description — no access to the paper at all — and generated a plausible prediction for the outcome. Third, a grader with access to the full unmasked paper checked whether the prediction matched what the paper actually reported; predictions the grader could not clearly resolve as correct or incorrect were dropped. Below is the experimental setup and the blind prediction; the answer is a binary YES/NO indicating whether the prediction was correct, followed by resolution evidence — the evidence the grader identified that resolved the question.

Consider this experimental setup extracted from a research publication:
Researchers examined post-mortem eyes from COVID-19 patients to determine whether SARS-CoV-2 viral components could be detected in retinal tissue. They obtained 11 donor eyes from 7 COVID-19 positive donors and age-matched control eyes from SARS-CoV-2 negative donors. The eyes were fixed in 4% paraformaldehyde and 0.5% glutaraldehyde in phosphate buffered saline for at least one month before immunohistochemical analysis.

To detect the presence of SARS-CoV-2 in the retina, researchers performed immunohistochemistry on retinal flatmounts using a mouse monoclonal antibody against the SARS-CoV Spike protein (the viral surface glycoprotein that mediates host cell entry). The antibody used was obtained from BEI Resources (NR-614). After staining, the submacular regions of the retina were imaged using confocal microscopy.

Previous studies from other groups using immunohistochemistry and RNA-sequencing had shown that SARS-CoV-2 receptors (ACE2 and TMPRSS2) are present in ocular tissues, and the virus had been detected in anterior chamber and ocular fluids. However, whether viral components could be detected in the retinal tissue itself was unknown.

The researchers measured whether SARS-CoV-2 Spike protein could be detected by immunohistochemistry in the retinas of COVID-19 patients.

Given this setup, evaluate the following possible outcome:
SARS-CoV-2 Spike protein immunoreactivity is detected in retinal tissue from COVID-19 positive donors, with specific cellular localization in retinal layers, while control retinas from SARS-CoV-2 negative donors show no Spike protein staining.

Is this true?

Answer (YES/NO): YES